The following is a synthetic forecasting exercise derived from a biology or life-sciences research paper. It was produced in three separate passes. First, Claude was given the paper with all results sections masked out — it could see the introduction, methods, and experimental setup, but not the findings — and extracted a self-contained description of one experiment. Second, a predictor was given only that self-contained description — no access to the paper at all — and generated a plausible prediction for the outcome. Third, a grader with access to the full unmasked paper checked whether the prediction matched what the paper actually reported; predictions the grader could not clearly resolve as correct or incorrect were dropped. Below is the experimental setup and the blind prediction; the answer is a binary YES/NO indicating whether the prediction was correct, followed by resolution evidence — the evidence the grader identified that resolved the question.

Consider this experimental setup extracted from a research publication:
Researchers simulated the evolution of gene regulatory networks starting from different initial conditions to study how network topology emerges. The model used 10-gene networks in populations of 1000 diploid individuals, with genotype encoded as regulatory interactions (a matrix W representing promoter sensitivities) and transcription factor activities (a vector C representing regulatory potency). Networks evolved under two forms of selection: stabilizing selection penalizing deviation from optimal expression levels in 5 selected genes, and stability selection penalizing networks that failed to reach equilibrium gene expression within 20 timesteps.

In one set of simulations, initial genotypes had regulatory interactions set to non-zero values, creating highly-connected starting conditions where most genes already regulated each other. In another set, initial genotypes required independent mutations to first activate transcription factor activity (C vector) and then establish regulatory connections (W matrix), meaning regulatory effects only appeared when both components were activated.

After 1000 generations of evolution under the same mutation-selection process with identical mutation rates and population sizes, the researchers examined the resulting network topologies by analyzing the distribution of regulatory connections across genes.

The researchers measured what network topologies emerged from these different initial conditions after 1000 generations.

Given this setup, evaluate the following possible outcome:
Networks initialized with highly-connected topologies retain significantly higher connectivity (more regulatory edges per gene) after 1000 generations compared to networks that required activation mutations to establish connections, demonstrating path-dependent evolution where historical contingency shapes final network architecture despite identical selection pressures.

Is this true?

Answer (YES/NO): YES